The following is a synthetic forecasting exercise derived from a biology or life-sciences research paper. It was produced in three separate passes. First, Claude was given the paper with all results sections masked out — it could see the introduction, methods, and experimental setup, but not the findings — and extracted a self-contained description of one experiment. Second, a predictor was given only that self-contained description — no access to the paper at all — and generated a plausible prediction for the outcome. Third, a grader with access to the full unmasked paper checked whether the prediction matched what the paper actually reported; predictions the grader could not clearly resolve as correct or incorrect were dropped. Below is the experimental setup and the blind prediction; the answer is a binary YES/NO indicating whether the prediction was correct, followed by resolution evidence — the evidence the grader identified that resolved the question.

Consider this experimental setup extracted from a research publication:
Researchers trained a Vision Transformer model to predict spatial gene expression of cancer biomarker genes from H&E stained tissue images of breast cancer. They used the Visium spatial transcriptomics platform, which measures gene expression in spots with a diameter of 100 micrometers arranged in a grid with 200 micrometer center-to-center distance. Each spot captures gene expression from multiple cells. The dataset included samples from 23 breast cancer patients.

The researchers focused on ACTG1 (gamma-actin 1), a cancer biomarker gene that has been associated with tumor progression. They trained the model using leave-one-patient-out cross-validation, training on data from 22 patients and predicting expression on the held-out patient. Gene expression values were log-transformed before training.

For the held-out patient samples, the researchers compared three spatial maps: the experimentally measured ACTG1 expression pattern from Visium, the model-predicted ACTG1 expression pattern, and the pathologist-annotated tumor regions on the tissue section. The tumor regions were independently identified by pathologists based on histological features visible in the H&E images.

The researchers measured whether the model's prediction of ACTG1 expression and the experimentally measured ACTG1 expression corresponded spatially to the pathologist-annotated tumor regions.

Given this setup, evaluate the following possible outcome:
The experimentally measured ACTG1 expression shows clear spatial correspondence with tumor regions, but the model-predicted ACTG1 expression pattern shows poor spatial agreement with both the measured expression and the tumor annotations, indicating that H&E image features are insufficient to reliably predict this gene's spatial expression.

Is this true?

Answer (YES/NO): NO